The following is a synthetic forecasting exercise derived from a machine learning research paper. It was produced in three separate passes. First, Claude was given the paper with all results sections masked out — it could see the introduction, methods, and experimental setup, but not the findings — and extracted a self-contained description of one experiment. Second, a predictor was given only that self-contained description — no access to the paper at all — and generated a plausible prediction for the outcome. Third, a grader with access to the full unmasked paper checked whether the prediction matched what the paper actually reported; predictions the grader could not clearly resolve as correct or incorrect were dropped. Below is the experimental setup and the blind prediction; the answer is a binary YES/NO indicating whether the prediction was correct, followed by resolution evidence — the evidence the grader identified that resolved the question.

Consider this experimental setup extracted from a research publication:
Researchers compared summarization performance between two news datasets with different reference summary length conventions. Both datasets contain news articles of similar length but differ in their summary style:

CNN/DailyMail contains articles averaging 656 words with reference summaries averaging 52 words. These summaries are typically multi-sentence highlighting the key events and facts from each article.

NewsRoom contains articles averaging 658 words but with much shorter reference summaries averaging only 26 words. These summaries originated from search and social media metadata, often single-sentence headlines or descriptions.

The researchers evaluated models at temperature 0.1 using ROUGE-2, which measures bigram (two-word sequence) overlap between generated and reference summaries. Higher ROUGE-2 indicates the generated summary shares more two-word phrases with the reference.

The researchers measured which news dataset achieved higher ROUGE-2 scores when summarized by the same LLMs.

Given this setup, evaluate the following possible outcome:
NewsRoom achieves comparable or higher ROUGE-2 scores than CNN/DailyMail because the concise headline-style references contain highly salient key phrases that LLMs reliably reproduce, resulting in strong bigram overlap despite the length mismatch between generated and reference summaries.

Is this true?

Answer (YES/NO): NO